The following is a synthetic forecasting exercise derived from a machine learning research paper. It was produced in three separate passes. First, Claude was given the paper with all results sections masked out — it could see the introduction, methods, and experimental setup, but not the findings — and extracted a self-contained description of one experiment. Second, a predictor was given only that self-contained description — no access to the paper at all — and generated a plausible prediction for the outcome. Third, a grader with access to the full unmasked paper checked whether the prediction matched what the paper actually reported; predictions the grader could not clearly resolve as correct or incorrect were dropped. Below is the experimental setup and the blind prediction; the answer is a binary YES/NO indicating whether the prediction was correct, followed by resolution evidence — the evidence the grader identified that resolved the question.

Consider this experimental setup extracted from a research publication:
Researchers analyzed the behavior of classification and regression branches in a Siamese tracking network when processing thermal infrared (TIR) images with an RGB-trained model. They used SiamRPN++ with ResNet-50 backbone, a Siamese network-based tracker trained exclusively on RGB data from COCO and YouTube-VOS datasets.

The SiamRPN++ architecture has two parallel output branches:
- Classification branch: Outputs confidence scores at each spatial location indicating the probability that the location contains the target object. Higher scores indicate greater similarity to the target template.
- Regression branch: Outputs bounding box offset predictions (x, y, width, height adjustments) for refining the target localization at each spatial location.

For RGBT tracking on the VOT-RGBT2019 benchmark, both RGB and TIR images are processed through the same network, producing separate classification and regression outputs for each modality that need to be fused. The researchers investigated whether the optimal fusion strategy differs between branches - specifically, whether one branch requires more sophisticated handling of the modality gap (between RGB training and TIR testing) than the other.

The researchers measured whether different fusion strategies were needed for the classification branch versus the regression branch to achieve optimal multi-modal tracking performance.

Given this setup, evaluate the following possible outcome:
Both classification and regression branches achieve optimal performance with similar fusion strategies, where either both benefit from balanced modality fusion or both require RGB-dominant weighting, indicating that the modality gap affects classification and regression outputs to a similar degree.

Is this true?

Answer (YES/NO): NO